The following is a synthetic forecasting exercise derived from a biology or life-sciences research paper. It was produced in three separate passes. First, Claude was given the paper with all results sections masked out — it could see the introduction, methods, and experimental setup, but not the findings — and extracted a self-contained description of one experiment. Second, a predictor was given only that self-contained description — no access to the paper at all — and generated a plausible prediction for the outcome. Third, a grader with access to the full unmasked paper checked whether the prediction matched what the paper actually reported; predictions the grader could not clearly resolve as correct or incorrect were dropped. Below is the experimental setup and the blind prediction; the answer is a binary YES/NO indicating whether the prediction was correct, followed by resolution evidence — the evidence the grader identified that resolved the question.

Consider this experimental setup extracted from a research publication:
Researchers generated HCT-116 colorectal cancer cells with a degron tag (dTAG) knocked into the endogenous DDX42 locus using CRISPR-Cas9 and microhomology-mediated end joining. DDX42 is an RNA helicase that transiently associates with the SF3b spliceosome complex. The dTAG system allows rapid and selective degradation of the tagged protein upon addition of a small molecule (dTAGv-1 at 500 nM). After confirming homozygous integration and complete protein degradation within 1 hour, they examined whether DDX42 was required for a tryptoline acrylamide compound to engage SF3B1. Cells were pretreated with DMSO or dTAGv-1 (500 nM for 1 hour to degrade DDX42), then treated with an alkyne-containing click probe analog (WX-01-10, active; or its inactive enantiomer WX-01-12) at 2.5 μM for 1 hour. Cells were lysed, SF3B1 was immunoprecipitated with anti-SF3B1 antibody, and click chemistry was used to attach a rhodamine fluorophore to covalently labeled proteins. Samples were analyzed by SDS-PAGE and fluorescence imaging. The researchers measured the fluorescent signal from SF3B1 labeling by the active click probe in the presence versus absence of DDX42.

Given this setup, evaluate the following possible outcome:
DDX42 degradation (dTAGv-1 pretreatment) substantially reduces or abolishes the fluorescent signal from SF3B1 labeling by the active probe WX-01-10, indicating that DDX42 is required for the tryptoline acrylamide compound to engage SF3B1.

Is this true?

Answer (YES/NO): NO